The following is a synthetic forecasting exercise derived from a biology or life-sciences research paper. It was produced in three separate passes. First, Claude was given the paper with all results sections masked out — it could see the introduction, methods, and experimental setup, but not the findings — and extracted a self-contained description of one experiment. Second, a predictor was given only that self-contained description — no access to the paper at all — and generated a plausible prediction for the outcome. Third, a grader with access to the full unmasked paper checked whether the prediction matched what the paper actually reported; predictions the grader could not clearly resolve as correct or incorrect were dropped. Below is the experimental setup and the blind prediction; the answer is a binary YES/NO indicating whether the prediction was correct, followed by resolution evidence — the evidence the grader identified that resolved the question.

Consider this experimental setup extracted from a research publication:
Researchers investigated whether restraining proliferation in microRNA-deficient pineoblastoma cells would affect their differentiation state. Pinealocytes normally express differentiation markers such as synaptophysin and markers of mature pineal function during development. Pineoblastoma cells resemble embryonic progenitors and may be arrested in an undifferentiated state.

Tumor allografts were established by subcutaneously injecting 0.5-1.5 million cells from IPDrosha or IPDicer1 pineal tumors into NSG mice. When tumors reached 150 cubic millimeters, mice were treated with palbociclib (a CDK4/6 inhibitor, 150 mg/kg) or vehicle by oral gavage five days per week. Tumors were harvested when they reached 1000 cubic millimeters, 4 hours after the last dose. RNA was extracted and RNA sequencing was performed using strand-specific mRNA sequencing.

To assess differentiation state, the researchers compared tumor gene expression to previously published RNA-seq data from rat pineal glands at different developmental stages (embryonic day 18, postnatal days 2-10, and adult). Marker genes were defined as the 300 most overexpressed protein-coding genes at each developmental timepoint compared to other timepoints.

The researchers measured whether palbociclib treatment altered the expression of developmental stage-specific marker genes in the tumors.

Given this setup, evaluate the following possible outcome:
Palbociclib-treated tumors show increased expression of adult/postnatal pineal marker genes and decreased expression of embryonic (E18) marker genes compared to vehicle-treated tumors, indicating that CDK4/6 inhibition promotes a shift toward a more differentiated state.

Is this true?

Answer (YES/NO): YES